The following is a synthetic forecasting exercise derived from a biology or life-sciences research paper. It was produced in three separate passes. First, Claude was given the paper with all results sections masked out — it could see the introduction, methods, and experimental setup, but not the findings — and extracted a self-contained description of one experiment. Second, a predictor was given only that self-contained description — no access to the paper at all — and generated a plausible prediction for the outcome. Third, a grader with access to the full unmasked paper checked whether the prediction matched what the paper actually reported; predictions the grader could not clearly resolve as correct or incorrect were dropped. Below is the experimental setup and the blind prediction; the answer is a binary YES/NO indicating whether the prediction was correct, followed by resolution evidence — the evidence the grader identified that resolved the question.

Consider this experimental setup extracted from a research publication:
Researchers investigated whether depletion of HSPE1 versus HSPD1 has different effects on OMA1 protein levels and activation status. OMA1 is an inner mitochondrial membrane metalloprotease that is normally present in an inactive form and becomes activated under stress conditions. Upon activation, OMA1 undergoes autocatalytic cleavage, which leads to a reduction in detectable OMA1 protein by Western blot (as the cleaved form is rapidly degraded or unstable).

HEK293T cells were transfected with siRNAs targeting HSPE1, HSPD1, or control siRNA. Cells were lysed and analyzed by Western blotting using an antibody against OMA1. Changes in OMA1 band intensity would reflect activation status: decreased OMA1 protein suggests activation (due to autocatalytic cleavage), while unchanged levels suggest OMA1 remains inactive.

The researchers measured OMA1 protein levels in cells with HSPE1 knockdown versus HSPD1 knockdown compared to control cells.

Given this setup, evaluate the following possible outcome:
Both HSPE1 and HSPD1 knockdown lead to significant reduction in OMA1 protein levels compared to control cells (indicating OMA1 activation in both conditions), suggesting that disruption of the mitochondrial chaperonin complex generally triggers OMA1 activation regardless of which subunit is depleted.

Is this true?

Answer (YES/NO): NO